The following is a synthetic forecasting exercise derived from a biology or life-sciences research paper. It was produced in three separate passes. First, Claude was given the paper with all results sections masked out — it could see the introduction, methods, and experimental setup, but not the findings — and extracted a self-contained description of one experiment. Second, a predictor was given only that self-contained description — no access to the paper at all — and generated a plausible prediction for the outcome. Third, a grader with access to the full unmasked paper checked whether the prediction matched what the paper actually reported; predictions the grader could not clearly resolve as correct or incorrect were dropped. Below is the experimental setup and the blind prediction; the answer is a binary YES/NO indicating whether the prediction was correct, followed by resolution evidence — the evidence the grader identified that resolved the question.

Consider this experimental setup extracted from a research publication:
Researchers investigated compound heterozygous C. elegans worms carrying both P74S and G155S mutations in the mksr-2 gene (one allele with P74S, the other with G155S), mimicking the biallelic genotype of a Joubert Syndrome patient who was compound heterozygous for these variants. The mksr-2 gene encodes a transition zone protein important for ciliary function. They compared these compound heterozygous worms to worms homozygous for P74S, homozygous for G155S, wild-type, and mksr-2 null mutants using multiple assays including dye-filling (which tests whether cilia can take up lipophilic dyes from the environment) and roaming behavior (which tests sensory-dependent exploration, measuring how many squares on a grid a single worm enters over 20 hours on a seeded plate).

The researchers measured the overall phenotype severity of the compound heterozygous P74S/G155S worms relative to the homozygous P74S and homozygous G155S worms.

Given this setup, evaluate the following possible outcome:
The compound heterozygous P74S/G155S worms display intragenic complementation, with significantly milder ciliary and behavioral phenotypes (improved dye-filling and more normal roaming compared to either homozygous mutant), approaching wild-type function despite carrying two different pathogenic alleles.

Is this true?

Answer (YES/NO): NO